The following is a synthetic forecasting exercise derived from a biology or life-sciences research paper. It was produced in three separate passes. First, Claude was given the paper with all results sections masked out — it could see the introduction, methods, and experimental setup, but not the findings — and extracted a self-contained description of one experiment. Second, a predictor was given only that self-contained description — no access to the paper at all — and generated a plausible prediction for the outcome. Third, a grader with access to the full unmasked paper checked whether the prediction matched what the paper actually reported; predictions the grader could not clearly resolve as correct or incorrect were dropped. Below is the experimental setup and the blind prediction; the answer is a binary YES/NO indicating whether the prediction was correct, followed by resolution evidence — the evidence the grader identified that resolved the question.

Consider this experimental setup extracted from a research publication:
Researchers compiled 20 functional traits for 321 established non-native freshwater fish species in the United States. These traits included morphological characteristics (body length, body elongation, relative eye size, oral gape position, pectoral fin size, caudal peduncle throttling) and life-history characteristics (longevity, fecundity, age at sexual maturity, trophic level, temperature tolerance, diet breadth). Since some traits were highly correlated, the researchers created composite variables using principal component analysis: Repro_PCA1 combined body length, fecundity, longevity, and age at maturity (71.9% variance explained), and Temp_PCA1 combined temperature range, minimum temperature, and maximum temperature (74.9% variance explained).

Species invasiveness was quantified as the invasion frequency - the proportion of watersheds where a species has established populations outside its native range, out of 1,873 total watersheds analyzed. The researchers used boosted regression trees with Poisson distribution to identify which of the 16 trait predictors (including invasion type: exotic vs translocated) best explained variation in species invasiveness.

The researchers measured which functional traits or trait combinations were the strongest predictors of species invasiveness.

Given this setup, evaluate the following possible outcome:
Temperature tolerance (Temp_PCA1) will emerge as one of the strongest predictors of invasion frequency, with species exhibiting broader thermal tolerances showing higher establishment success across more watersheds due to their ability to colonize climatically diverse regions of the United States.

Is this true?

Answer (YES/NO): NO